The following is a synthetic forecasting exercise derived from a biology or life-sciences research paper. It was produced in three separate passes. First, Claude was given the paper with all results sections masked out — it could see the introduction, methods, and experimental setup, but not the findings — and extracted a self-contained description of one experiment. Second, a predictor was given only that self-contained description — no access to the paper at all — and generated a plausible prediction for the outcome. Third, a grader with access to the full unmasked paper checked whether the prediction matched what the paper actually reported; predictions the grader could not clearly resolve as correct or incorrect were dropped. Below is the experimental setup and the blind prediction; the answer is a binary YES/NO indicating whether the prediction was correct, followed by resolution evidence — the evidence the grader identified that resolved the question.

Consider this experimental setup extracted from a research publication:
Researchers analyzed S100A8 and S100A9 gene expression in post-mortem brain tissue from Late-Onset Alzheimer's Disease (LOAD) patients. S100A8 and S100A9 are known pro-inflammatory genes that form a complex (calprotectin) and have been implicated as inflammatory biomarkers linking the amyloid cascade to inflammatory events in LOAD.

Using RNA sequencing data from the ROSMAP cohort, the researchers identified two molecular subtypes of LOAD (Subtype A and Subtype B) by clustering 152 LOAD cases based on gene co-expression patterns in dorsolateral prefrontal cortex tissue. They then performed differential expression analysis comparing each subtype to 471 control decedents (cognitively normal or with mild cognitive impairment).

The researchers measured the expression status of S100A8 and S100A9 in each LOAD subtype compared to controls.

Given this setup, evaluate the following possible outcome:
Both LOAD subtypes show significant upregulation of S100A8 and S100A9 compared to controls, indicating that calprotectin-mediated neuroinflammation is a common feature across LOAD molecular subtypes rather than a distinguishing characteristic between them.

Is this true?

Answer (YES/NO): NO